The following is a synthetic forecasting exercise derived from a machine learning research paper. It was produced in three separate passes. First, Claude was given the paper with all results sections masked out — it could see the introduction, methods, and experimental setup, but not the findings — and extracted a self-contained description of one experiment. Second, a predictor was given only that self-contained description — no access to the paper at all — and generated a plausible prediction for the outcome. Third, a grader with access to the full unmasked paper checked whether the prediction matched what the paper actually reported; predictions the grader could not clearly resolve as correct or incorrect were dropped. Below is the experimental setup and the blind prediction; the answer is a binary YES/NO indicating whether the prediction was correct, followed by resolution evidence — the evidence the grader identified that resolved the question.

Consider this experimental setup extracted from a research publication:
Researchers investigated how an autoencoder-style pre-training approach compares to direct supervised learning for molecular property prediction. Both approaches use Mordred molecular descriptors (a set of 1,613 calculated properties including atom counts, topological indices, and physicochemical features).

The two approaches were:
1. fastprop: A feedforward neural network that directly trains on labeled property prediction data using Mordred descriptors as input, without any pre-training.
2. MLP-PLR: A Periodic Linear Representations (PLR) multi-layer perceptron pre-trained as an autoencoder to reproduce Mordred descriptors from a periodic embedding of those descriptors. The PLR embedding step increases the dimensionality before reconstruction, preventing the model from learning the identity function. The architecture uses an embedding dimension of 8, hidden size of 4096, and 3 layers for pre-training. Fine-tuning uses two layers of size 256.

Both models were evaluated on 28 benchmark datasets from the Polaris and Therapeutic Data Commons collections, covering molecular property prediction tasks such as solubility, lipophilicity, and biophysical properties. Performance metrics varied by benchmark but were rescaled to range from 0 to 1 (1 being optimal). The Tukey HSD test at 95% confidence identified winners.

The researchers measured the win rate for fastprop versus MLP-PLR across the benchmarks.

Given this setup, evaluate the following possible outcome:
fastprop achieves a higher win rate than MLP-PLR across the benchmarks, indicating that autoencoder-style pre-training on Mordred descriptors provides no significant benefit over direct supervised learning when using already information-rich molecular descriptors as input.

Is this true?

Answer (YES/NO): NO